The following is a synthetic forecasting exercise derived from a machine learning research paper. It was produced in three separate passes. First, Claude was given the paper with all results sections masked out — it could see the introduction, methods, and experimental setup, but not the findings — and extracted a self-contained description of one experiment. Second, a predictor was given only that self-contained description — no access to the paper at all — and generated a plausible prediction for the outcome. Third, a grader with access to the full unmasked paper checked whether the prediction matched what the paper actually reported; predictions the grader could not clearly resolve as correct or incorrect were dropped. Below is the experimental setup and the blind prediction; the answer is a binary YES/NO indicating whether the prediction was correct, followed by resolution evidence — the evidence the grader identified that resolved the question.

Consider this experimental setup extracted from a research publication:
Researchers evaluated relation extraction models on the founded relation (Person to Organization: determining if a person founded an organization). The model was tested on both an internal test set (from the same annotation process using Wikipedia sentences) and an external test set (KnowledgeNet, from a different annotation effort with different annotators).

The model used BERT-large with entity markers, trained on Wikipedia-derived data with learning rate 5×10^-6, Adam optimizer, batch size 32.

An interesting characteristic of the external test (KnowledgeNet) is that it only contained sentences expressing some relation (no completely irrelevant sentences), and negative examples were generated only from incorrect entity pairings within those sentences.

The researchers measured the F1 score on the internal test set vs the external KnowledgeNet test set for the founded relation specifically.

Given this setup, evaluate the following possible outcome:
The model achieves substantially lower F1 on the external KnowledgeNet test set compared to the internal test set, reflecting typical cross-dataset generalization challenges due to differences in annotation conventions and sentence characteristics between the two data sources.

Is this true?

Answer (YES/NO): YES